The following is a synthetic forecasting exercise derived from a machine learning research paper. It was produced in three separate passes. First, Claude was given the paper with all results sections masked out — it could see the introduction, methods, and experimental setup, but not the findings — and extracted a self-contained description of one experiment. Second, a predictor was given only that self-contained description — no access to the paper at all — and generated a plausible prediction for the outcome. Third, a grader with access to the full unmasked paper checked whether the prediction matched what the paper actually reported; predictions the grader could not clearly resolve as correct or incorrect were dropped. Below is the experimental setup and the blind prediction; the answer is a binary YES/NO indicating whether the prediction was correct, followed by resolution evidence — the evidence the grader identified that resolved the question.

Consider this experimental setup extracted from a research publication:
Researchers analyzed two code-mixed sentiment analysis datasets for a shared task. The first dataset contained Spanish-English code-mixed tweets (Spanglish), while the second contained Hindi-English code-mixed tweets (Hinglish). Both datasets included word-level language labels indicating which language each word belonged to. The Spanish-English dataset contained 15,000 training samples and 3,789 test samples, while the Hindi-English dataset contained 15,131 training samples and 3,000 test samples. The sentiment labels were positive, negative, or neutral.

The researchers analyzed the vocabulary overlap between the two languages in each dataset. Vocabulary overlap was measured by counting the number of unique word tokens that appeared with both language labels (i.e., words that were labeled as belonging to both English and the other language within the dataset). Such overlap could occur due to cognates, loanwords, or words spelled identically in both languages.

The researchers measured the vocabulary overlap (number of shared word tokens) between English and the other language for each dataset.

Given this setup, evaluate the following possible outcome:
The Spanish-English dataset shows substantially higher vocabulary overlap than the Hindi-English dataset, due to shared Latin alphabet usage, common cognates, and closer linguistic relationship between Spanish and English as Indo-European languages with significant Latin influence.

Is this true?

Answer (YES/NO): NO